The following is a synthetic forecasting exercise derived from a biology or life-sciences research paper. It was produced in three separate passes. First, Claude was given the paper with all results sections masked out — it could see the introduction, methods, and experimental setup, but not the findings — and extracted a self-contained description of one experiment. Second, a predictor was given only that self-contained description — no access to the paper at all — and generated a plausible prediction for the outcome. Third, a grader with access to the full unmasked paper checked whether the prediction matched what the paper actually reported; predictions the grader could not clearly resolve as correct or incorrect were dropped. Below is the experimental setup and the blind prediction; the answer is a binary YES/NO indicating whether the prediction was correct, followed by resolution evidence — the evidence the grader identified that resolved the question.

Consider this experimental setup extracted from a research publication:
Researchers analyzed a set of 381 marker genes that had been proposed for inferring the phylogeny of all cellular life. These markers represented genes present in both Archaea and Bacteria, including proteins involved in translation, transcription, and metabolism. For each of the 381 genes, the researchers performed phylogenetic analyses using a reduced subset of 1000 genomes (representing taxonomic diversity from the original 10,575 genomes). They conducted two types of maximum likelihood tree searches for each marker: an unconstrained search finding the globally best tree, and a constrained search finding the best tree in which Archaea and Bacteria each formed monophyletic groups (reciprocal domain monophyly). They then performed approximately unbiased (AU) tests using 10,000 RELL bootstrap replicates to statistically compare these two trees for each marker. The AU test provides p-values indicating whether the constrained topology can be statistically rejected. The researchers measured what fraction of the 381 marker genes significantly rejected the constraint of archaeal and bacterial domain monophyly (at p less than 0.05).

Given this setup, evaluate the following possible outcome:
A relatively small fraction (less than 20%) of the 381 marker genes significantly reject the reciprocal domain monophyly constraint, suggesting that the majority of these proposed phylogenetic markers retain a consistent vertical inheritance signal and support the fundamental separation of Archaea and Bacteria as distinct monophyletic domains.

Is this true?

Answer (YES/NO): NO